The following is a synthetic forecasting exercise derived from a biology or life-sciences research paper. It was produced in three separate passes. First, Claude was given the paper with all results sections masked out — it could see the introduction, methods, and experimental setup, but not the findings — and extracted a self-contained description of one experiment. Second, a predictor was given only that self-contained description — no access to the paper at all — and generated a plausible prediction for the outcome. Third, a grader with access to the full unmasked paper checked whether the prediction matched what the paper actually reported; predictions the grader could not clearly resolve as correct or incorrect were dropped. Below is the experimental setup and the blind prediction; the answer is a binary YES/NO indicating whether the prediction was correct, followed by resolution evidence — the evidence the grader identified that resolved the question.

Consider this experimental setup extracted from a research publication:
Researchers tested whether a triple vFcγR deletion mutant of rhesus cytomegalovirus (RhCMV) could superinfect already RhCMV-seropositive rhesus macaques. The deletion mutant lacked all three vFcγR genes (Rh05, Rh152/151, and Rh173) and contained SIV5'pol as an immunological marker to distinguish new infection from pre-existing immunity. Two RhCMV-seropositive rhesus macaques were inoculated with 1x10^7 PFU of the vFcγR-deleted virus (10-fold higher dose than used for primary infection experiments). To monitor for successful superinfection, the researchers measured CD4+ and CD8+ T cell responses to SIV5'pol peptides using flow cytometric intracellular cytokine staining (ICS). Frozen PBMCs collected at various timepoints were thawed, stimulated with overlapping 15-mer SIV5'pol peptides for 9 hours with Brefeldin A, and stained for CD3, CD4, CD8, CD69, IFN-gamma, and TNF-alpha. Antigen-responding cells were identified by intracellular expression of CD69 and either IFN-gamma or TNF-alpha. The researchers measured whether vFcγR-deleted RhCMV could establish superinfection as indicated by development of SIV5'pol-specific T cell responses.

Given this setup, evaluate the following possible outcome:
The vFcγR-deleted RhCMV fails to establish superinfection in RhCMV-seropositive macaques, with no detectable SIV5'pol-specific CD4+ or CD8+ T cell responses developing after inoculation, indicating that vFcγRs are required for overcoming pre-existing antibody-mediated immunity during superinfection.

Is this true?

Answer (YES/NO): NO